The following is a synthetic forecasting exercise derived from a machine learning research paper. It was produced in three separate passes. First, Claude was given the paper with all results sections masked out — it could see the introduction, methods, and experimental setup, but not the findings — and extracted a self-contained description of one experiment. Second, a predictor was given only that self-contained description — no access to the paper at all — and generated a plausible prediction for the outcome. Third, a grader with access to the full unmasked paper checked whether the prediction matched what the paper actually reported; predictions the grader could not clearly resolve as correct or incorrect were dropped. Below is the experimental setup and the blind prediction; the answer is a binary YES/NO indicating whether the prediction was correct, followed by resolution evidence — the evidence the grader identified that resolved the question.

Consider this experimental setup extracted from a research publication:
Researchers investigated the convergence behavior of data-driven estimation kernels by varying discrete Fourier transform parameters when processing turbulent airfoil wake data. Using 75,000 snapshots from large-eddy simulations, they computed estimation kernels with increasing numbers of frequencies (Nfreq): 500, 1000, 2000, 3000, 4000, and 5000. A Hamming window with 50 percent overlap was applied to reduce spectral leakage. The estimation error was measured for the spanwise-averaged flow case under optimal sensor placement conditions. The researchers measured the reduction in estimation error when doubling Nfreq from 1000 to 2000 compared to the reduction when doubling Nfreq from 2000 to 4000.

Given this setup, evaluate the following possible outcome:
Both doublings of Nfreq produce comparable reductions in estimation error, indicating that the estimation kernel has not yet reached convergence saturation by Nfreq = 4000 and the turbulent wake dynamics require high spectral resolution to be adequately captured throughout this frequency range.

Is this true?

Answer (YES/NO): NO